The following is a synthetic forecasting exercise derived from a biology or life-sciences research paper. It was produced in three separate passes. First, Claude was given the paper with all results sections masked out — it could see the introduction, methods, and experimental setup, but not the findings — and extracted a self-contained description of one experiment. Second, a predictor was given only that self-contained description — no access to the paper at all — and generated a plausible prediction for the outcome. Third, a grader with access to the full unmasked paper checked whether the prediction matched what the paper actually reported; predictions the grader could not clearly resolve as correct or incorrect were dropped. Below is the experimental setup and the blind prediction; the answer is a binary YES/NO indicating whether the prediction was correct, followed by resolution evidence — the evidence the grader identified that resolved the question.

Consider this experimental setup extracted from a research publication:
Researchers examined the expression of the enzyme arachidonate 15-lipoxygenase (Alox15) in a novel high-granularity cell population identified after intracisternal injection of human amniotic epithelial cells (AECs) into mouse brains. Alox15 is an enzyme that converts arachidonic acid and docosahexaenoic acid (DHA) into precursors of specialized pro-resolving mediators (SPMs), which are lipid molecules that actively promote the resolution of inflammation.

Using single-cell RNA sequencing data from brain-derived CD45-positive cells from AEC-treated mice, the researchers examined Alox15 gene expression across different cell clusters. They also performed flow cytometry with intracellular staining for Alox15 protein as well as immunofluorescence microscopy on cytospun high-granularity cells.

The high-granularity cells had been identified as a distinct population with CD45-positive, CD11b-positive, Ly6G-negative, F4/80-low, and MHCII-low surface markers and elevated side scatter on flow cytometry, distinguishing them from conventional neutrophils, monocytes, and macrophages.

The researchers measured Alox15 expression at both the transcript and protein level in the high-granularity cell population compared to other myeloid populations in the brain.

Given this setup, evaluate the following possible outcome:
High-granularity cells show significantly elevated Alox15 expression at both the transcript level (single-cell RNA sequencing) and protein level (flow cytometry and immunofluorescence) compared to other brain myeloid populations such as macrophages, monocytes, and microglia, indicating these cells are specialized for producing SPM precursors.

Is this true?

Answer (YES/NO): YES